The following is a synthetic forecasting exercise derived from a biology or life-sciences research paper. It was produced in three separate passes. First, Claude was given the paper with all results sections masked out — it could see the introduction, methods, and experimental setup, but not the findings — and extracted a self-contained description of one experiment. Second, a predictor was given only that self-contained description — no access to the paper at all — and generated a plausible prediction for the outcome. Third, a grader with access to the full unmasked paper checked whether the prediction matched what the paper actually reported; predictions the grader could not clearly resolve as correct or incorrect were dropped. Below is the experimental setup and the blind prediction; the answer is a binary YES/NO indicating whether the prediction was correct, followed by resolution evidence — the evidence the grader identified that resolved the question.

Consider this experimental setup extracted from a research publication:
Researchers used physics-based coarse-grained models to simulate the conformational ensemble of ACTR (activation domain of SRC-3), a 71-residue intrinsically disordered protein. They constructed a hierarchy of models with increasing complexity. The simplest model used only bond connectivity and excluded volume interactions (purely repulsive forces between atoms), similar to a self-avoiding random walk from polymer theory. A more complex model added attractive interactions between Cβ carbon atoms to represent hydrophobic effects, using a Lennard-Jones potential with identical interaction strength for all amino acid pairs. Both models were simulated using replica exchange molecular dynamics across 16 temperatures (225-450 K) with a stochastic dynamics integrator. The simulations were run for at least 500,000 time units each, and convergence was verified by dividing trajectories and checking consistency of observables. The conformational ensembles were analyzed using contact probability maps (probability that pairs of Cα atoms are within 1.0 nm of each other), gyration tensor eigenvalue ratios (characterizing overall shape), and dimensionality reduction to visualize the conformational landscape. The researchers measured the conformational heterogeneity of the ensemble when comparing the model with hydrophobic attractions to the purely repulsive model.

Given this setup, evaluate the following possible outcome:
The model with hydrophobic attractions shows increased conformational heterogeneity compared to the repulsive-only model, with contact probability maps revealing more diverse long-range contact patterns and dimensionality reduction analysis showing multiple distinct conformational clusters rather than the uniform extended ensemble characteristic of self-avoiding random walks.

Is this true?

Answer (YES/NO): YES